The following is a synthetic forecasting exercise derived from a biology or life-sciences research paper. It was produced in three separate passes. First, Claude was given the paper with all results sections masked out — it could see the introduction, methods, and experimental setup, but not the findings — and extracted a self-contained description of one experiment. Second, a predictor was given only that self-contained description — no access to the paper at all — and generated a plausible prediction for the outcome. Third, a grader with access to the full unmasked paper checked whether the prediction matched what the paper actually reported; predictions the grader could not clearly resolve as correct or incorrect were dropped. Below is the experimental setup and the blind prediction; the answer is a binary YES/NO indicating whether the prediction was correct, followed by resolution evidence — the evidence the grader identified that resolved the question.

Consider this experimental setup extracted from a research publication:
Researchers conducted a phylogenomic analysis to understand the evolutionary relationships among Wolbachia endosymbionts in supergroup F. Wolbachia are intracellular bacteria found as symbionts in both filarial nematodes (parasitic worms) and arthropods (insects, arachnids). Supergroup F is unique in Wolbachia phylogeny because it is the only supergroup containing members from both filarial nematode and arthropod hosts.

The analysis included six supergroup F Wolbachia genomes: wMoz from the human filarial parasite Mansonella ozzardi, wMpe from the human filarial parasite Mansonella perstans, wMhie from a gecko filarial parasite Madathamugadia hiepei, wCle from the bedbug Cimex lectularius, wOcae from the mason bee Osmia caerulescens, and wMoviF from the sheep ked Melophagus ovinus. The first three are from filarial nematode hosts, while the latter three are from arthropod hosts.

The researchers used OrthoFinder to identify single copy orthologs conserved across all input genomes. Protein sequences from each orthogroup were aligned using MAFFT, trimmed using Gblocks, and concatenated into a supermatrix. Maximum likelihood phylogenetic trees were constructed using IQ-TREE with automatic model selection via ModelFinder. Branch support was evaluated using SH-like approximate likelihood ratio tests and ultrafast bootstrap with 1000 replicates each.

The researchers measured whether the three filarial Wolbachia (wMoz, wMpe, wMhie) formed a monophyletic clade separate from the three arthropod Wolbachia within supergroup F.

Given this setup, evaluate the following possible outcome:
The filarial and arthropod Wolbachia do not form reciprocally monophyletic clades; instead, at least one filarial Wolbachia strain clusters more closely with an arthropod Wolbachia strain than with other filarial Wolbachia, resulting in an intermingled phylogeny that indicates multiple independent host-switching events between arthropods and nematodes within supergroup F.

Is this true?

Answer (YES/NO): YES